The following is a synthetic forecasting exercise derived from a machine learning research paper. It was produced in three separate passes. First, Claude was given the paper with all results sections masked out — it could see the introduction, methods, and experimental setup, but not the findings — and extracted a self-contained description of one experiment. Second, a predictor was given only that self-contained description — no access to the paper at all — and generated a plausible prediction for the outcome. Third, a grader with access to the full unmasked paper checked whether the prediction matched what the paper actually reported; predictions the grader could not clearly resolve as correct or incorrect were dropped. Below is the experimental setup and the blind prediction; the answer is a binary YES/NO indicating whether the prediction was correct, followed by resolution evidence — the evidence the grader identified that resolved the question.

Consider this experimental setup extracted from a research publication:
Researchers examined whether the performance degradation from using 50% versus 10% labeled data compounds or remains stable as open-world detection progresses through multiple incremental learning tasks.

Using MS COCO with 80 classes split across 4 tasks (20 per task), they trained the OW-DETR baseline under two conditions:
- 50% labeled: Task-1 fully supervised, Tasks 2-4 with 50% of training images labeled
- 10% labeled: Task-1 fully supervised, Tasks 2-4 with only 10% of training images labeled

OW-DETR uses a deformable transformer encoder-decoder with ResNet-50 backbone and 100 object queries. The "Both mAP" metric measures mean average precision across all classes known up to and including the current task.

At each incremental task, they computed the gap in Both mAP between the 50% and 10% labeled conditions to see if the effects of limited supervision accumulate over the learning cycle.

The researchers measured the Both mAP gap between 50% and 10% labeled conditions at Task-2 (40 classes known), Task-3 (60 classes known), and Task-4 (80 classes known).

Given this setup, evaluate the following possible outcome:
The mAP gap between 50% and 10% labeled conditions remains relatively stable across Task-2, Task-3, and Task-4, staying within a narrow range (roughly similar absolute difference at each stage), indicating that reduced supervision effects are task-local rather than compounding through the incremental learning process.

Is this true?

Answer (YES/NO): NO